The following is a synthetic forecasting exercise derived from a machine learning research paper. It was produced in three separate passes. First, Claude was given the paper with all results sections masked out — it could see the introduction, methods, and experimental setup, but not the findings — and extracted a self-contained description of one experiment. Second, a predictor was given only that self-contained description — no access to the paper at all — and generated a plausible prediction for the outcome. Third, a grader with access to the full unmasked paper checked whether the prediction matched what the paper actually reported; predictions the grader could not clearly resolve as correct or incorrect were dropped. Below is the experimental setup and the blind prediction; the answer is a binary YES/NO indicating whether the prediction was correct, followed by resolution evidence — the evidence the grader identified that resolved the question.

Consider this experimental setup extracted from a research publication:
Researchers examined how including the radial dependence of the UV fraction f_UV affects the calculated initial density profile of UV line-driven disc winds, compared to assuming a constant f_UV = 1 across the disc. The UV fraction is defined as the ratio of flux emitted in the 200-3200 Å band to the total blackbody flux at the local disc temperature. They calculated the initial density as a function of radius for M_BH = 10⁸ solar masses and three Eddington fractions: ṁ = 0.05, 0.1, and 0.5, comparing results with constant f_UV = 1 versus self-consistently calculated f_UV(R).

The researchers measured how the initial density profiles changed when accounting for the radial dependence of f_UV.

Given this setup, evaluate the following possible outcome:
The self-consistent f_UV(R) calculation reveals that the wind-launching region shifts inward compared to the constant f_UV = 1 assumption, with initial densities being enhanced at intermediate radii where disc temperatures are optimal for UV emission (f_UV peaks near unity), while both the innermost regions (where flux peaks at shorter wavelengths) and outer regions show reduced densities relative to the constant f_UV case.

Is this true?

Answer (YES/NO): NO